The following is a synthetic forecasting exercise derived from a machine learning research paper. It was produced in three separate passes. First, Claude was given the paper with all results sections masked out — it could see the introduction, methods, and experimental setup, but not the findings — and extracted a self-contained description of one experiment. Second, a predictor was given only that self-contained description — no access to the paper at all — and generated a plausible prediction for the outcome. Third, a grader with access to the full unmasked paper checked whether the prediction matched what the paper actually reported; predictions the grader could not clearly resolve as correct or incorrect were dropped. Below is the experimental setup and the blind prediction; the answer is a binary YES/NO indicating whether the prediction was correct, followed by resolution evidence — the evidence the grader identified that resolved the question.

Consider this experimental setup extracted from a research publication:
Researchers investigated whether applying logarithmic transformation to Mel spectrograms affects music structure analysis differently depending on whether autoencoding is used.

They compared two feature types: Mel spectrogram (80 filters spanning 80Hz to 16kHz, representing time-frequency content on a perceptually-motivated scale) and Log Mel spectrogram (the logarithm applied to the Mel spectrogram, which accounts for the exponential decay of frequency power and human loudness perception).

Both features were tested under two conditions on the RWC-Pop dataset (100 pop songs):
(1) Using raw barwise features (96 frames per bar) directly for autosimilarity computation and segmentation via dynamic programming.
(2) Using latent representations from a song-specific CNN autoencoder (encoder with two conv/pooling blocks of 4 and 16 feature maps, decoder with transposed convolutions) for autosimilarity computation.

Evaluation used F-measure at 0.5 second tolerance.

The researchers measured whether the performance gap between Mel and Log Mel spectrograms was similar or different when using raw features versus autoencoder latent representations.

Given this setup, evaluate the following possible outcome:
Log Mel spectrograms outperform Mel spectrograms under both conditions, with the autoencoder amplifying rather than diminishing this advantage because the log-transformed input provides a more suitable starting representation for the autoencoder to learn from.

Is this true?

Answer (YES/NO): NO